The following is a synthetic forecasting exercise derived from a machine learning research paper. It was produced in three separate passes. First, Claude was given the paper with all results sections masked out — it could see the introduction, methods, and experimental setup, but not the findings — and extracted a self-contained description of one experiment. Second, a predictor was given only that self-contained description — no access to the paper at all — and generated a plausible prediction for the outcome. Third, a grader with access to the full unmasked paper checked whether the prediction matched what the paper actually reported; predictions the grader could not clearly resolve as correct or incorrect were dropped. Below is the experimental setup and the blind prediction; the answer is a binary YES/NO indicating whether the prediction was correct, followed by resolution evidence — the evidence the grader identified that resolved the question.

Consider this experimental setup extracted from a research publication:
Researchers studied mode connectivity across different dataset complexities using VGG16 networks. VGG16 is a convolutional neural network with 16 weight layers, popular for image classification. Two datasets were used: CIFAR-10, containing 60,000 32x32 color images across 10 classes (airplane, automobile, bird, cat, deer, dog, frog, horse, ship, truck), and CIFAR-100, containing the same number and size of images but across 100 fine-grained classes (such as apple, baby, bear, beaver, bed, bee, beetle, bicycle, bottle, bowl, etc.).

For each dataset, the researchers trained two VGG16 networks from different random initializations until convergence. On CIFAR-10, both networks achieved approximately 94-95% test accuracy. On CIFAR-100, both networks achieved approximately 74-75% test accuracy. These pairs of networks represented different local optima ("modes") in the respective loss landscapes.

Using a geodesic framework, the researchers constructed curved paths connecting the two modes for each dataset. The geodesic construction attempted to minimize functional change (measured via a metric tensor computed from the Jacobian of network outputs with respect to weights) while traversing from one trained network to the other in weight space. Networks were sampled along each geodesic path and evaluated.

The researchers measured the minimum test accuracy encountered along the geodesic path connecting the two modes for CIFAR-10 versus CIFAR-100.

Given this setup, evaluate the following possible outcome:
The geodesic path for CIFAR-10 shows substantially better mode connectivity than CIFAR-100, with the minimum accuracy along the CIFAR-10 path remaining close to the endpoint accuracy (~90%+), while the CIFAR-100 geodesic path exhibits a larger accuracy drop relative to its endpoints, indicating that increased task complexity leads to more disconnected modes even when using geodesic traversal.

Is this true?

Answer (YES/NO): NO